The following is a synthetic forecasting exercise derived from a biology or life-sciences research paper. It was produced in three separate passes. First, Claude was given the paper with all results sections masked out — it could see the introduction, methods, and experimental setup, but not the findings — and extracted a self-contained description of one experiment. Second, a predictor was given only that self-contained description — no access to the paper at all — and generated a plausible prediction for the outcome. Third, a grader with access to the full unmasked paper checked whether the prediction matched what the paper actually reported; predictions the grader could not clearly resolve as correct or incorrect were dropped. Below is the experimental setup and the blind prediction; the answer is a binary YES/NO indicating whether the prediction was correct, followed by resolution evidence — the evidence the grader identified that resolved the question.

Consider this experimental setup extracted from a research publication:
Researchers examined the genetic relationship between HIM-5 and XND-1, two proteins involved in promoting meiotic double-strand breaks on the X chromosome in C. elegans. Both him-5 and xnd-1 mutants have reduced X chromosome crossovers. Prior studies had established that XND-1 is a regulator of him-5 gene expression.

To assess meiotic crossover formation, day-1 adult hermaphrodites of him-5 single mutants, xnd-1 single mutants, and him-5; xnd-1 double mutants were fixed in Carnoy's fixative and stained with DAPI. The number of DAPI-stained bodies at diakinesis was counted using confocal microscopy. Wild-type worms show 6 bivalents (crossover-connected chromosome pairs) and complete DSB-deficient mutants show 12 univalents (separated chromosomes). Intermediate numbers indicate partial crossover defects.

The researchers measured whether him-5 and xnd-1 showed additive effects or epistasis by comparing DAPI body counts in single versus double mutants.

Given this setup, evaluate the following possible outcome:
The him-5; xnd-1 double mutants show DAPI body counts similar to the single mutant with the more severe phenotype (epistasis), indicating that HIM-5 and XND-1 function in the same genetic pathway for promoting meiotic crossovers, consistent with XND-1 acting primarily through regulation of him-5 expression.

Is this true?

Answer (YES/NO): YES